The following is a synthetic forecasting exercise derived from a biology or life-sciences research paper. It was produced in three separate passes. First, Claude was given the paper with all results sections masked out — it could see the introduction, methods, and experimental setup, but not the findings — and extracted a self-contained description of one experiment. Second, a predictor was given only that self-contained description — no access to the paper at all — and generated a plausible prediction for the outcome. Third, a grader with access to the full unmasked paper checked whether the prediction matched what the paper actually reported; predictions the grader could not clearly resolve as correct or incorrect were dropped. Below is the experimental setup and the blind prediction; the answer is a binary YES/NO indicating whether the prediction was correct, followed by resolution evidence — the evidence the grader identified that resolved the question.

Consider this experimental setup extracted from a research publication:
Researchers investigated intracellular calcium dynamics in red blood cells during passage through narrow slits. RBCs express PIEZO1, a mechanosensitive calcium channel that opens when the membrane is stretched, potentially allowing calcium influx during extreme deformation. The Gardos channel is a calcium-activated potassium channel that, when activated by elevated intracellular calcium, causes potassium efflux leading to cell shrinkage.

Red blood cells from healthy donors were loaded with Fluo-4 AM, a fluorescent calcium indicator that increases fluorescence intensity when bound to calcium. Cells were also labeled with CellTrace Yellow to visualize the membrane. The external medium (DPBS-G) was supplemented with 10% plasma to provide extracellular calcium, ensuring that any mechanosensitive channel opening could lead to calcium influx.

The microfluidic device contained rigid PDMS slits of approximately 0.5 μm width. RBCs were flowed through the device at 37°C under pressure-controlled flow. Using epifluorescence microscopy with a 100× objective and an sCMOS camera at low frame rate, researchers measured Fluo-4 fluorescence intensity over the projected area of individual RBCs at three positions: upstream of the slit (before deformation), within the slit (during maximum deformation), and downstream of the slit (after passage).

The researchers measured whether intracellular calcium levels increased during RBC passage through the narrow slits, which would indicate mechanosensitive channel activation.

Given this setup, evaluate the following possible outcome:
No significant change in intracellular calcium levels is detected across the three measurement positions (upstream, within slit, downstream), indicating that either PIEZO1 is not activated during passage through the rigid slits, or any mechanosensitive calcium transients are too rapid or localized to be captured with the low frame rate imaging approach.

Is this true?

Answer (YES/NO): NO